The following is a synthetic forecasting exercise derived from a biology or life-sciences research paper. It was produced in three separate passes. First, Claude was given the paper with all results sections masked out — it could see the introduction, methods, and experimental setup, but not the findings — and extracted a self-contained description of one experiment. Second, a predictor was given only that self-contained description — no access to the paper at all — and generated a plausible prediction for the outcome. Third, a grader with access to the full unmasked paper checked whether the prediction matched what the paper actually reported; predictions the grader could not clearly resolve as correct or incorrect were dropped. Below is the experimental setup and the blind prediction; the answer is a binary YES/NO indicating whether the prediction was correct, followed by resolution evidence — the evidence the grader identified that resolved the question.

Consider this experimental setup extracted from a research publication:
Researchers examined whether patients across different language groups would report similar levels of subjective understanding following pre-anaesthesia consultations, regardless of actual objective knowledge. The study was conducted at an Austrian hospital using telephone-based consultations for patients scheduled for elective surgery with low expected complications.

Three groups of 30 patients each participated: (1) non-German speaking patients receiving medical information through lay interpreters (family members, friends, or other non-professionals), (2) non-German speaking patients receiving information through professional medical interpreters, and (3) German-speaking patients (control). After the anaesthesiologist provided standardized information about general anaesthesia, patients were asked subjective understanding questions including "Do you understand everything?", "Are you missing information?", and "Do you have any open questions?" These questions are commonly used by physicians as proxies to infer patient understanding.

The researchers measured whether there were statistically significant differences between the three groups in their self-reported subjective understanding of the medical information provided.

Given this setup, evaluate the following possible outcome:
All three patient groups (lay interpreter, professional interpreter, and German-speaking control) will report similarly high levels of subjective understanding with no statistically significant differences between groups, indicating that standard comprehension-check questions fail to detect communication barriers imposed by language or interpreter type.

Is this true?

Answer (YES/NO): YES